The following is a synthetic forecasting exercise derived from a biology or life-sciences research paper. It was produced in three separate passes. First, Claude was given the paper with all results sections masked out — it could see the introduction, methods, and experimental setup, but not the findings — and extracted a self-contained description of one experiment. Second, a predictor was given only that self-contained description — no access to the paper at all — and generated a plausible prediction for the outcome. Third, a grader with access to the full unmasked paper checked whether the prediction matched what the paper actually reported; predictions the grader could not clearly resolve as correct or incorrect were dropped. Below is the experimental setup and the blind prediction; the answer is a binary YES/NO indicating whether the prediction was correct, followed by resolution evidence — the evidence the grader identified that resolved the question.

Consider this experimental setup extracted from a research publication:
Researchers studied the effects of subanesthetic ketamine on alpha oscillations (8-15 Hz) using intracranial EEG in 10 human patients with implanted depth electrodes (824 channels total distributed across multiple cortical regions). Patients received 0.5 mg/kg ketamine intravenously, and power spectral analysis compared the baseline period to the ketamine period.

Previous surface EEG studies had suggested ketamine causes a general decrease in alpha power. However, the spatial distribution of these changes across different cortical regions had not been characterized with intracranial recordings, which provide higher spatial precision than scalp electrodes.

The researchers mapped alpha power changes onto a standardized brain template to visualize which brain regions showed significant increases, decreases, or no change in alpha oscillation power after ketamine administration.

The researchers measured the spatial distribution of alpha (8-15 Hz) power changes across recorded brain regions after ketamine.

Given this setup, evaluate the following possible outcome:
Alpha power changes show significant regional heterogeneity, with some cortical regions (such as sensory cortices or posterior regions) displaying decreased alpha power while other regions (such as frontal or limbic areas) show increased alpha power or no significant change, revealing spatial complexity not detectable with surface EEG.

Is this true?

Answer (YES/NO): NO